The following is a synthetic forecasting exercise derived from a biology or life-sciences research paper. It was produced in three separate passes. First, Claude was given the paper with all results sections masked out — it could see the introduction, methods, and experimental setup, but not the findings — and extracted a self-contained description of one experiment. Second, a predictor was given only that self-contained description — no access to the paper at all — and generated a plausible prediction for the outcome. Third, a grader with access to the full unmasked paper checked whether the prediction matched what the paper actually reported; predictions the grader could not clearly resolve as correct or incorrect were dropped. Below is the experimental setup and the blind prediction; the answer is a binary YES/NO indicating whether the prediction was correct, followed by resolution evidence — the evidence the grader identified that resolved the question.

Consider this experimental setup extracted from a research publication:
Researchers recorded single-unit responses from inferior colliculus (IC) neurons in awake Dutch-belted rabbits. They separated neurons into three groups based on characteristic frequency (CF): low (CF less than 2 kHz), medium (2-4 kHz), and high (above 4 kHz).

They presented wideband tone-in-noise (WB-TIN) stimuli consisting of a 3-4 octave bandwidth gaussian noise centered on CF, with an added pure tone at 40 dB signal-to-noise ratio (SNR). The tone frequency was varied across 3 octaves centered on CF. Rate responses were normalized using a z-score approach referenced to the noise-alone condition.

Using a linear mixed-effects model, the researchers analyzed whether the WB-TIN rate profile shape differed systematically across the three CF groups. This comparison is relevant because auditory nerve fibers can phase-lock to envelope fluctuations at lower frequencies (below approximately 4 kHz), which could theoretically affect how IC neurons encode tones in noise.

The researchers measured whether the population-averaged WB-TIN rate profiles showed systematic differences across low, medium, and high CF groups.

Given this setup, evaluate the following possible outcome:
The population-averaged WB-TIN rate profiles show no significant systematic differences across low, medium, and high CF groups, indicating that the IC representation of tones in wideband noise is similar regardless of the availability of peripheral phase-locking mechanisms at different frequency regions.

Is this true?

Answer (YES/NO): NO